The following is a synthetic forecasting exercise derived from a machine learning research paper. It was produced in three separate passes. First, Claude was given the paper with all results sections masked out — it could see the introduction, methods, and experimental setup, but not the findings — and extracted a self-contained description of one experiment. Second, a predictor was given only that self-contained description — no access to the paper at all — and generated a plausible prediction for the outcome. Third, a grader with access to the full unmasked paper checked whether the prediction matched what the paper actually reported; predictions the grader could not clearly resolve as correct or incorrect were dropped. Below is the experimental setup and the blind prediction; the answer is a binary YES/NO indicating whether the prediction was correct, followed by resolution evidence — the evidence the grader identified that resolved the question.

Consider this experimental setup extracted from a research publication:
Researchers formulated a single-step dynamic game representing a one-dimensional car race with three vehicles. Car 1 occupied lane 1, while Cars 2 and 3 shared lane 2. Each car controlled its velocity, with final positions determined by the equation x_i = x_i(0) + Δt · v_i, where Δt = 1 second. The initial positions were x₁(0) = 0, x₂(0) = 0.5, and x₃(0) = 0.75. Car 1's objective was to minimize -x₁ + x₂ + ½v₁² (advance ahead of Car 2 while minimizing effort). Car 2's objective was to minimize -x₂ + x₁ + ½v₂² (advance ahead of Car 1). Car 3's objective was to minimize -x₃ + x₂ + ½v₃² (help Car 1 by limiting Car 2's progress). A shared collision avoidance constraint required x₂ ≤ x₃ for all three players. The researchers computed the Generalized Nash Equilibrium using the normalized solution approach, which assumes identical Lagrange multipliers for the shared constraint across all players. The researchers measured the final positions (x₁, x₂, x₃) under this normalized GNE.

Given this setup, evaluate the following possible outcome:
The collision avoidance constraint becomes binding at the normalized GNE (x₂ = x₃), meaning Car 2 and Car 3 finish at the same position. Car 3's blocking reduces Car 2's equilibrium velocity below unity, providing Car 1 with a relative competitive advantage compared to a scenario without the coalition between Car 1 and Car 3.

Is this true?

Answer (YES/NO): YES